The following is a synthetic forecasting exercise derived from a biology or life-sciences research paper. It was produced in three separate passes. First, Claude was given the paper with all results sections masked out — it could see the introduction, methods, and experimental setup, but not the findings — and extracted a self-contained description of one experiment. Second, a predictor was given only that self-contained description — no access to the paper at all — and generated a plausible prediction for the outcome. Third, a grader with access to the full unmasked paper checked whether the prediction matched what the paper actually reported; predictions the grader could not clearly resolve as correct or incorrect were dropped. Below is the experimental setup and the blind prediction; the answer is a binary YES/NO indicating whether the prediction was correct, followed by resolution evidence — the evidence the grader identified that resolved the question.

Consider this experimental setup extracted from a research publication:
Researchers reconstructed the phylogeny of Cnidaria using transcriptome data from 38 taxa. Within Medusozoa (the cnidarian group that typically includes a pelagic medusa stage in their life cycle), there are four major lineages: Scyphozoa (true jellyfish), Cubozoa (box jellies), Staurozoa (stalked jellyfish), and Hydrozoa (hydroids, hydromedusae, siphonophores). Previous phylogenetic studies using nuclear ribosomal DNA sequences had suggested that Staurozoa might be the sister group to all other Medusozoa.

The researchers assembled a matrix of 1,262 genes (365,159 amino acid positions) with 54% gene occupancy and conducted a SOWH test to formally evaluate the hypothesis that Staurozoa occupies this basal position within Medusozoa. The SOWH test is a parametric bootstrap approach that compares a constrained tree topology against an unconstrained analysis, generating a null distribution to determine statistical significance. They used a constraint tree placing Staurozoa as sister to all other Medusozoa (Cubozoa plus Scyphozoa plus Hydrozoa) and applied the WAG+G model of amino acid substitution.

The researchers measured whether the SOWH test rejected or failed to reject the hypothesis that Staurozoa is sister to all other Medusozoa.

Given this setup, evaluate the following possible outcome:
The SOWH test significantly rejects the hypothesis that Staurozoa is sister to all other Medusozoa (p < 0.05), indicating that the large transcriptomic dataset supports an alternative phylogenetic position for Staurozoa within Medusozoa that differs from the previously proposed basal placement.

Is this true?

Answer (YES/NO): YES